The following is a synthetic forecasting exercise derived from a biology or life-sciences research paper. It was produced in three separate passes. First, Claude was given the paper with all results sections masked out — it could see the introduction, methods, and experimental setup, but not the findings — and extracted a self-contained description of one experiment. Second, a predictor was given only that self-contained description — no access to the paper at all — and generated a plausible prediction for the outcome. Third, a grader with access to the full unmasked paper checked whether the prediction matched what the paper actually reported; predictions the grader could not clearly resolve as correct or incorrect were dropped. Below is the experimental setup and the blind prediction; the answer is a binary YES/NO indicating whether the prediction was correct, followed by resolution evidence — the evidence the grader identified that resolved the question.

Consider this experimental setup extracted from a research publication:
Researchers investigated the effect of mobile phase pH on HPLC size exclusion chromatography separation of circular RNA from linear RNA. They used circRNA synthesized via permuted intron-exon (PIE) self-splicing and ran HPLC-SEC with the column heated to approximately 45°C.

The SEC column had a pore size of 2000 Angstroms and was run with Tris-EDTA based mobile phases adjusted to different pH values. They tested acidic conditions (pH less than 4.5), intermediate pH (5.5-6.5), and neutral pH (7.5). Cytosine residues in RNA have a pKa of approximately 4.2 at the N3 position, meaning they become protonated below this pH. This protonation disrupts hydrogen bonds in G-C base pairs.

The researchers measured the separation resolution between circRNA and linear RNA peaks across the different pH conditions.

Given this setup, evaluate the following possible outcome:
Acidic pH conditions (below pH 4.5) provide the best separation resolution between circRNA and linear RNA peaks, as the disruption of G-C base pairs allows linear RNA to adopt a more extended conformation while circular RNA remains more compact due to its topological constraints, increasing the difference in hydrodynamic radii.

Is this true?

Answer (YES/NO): NO